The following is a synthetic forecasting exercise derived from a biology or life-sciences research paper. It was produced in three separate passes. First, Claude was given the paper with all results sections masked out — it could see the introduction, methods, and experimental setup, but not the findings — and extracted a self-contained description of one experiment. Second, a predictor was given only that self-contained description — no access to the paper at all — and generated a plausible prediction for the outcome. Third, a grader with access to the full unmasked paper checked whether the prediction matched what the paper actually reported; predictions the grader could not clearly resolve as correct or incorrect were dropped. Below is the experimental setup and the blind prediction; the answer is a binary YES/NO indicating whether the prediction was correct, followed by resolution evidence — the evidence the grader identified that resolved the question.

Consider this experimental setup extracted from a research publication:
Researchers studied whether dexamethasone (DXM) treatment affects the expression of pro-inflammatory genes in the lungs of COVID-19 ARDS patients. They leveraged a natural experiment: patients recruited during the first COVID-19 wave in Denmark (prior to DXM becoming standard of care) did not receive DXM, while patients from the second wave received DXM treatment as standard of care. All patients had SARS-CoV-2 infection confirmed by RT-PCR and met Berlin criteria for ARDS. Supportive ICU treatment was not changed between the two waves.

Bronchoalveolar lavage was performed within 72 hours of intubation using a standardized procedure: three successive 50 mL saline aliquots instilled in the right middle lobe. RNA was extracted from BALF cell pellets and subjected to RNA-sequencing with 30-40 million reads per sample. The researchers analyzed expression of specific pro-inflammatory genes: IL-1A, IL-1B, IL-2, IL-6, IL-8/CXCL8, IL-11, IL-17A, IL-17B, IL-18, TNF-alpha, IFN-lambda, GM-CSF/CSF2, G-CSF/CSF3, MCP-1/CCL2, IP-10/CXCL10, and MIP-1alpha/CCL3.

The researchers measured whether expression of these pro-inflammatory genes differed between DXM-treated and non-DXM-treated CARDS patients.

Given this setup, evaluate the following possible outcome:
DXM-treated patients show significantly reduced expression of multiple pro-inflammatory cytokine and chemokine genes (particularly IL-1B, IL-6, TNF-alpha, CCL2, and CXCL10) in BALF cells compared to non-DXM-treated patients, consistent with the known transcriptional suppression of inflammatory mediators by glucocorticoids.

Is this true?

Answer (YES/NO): NO